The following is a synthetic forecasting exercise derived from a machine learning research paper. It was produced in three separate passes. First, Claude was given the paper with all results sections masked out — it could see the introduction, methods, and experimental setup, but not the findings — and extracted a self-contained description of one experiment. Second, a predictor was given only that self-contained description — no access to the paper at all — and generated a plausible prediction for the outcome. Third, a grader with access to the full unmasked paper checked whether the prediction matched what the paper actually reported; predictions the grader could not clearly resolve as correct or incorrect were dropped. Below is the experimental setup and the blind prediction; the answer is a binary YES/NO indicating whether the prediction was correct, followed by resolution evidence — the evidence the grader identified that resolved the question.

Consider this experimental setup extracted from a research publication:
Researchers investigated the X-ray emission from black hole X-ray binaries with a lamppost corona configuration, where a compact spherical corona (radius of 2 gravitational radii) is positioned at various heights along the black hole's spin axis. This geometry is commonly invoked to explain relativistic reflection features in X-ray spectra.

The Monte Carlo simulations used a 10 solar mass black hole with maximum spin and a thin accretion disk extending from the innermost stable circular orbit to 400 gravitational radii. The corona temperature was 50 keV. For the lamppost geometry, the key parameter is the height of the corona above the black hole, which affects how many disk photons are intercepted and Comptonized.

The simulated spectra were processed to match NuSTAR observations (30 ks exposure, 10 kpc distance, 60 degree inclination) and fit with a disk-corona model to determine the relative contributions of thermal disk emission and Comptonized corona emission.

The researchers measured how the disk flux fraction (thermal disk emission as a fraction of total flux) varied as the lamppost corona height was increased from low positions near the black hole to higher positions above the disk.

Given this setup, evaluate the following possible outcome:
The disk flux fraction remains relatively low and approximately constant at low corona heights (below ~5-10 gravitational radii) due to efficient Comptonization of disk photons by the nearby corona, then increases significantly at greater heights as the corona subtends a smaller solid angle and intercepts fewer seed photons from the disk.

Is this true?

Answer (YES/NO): NO